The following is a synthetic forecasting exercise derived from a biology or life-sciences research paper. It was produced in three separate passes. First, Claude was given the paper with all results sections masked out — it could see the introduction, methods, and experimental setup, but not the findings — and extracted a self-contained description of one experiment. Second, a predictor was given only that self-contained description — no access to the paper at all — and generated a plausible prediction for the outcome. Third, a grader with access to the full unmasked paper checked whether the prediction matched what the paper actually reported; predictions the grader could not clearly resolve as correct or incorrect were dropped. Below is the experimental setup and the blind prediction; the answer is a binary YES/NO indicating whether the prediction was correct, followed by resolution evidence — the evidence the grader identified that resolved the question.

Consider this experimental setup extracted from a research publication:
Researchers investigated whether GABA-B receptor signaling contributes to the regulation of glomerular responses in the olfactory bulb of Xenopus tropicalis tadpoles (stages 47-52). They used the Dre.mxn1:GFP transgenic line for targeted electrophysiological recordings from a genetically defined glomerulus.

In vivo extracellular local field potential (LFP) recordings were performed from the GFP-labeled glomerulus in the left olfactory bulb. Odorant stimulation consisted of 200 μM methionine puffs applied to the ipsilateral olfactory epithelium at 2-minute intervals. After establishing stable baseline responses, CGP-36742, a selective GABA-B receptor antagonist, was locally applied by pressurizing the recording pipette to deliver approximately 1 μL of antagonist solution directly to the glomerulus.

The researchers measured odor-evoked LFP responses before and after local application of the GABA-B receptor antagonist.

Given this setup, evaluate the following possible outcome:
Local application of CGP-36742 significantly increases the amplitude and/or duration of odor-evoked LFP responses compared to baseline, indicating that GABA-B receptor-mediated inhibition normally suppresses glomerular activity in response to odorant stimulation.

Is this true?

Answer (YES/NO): NO